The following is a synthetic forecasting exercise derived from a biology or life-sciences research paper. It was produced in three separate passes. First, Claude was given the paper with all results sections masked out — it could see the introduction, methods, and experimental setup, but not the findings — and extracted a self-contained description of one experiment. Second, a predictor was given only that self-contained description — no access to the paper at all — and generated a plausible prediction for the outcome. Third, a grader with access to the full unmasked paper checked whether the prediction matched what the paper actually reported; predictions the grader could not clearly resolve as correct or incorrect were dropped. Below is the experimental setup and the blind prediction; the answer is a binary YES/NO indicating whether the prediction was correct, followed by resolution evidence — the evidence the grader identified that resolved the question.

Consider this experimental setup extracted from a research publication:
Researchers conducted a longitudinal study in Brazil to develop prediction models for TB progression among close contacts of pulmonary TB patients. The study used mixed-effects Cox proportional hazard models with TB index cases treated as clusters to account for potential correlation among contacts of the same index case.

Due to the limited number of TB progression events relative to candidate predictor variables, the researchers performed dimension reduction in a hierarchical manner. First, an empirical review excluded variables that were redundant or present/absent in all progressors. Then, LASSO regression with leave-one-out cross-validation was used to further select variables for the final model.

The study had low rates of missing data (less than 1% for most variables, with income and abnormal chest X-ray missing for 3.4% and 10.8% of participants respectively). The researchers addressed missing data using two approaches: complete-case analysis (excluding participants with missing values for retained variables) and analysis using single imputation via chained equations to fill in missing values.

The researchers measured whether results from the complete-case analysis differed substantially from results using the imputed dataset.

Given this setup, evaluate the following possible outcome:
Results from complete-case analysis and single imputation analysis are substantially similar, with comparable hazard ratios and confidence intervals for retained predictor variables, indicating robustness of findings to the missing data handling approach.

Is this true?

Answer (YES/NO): YES